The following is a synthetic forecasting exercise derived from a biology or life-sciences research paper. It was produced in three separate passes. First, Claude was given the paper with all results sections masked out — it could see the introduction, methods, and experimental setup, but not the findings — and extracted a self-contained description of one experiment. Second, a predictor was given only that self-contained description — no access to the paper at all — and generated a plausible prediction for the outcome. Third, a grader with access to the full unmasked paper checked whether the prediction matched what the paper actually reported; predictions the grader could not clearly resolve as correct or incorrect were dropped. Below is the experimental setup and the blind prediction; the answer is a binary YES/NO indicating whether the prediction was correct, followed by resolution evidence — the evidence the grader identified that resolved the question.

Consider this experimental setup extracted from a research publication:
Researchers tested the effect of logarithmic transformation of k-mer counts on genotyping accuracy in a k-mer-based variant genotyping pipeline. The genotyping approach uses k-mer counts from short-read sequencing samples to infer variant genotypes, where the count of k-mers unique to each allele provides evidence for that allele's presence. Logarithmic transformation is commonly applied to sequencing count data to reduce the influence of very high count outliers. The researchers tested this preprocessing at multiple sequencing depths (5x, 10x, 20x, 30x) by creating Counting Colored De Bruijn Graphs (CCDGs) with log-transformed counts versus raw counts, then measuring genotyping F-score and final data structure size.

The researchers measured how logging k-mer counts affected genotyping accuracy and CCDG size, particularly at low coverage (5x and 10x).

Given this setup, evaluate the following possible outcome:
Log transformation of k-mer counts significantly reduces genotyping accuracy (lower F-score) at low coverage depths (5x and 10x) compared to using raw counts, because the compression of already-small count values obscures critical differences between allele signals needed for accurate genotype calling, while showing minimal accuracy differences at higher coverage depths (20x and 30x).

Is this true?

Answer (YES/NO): YES